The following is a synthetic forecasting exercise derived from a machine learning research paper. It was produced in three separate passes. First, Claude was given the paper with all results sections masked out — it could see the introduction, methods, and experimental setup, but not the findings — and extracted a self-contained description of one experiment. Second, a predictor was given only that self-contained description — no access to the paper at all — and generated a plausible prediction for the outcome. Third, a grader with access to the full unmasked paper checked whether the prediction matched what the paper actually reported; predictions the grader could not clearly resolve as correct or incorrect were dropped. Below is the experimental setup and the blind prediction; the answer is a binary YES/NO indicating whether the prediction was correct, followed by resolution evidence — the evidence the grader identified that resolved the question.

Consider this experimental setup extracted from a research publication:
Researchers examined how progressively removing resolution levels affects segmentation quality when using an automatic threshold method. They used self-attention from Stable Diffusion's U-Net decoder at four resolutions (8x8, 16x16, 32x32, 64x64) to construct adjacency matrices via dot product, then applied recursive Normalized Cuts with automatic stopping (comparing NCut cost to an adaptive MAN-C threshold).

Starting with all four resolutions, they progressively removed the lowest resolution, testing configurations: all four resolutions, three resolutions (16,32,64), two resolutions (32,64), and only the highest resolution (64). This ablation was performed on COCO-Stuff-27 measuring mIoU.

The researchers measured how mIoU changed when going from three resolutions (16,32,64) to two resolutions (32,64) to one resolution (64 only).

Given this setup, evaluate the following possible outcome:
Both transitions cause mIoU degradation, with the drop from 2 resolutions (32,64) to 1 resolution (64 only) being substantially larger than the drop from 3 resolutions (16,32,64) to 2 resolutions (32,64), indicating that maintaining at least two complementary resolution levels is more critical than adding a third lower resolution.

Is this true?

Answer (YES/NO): YES